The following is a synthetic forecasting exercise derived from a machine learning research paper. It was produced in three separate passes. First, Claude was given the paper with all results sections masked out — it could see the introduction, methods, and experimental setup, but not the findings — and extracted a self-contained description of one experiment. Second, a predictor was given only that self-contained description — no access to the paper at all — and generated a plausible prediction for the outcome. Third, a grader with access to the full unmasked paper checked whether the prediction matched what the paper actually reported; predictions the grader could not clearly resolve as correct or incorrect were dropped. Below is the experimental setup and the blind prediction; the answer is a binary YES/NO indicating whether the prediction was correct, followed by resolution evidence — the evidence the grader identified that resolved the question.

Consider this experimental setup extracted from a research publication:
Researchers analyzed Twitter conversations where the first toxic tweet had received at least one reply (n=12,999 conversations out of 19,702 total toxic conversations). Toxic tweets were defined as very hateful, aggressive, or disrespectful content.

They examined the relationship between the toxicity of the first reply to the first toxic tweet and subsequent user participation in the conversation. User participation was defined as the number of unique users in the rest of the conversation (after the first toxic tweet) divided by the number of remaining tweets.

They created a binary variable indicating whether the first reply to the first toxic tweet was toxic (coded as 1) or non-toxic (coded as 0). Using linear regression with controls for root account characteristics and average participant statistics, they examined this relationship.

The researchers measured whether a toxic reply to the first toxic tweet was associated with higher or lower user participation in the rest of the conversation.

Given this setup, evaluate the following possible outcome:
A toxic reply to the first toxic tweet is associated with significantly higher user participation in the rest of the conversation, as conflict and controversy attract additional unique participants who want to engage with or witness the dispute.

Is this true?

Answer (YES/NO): NO